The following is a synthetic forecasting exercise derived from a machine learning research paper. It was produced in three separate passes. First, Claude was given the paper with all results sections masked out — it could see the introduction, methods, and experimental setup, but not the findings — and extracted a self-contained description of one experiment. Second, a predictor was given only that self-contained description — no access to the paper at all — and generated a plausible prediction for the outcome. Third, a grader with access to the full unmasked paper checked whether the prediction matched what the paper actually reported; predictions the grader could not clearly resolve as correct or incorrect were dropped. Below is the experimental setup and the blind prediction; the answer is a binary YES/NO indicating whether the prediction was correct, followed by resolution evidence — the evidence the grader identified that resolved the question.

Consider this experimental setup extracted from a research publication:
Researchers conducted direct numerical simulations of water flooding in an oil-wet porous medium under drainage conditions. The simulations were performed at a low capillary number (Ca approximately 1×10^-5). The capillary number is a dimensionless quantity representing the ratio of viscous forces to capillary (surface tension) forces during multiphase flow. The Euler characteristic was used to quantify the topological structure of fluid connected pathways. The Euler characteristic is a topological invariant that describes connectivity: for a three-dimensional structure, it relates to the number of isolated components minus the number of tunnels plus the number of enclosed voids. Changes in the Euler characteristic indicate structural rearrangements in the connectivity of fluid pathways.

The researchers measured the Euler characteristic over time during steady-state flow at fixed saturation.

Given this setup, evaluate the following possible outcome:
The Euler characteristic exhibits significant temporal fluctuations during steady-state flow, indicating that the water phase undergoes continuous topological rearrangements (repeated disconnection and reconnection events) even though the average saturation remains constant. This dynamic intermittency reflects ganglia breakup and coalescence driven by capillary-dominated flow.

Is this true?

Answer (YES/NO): YES